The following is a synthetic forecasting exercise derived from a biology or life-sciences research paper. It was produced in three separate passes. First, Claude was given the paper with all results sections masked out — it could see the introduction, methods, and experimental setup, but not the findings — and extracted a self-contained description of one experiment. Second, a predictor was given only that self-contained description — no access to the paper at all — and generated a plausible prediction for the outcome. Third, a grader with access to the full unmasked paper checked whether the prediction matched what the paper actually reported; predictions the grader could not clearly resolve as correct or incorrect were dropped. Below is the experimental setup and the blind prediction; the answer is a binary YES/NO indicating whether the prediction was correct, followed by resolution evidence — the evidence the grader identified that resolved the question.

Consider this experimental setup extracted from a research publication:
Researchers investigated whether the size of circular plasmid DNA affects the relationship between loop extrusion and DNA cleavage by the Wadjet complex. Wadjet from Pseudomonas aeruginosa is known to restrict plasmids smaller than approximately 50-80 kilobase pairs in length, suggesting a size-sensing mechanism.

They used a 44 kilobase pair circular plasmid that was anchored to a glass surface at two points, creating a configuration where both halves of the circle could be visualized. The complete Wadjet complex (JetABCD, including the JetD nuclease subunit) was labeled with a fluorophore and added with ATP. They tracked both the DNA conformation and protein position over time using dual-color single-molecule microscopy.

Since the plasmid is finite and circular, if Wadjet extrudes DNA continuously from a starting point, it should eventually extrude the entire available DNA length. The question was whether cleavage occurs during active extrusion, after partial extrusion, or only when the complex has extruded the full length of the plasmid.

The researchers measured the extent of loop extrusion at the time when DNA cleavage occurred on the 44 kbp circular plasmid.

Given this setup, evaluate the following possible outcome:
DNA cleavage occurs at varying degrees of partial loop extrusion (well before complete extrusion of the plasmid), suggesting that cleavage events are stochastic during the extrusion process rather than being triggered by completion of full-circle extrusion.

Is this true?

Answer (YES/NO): NO